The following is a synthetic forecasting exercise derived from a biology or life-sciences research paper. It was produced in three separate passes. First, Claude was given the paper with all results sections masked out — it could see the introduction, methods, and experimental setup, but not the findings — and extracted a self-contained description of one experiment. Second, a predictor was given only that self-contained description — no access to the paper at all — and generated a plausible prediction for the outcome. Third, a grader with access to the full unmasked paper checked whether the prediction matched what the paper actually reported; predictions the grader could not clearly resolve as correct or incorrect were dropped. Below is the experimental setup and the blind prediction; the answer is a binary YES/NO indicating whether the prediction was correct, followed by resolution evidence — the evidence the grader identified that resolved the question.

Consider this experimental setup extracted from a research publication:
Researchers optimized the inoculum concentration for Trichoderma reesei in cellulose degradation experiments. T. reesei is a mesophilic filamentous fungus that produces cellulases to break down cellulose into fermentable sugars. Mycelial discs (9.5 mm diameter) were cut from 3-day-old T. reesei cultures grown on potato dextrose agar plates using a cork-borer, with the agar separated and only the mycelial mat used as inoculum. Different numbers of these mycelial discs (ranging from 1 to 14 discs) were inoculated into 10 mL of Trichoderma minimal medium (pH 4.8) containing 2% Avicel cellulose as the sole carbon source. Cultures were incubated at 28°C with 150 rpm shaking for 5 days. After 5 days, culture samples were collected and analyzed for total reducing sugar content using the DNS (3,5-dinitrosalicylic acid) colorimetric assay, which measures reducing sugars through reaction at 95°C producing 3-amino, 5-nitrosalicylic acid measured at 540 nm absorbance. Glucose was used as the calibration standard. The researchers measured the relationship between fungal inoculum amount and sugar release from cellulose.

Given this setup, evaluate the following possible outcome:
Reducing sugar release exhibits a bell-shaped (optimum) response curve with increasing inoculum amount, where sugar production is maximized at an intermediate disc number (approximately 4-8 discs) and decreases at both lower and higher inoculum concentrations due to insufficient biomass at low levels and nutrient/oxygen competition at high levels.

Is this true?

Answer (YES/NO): NO